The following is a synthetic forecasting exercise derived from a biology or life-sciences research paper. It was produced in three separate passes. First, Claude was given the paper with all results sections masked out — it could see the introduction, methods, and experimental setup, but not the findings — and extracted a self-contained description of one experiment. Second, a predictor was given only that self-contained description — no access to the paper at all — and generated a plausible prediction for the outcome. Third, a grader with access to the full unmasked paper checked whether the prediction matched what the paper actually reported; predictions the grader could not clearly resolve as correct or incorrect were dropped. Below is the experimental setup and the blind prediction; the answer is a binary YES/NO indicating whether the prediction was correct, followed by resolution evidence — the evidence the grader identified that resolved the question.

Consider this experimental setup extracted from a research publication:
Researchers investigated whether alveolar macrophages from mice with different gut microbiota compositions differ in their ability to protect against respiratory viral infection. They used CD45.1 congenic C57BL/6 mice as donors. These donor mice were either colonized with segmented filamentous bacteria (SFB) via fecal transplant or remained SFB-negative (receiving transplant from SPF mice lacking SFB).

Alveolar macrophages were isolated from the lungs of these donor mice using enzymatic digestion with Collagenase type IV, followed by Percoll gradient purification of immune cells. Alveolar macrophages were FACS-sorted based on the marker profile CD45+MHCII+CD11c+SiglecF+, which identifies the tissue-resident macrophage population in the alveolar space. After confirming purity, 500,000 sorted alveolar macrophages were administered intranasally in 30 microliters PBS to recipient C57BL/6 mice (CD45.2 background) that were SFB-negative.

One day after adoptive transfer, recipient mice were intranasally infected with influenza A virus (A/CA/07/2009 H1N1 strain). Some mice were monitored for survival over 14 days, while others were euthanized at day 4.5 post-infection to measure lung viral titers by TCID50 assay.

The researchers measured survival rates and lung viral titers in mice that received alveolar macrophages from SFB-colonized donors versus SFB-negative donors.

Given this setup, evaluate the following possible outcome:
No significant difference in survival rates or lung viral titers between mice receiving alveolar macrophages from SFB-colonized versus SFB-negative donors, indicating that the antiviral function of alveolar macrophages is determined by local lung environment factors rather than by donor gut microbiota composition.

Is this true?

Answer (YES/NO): NO